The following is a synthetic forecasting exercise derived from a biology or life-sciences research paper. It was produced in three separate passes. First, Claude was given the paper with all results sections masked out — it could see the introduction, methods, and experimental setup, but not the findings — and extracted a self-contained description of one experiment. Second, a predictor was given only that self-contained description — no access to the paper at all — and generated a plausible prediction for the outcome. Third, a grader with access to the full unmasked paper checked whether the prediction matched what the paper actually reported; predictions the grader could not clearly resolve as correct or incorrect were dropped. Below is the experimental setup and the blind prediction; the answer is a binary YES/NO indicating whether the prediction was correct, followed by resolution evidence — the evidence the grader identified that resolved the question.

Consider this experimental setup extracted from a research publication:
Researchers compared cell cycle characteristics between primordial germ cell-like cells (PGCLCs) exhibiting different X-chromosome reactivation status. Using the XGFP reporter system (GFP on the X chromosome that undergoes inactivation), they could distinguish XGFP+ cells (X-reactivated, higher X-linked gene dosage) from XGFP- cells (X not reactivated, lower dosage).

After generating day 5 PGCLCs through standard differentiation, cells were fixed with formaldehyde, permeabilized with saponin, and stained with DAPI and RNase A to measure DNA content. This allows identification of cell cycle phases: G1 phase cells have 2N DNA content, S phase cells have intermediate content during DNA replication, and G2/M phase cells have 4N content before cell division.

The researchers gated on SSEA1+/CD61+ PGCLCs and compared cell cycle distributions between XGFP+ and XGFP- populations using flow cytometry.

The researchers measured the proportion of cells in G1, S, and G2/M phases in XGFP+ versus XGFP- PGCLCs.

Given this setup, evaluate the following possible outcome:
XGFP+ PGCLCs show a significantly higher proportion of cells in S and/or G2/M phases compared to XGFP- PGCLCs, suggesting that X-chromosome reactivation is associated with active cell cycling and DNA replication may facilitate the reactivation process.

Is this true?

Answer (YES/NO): NO